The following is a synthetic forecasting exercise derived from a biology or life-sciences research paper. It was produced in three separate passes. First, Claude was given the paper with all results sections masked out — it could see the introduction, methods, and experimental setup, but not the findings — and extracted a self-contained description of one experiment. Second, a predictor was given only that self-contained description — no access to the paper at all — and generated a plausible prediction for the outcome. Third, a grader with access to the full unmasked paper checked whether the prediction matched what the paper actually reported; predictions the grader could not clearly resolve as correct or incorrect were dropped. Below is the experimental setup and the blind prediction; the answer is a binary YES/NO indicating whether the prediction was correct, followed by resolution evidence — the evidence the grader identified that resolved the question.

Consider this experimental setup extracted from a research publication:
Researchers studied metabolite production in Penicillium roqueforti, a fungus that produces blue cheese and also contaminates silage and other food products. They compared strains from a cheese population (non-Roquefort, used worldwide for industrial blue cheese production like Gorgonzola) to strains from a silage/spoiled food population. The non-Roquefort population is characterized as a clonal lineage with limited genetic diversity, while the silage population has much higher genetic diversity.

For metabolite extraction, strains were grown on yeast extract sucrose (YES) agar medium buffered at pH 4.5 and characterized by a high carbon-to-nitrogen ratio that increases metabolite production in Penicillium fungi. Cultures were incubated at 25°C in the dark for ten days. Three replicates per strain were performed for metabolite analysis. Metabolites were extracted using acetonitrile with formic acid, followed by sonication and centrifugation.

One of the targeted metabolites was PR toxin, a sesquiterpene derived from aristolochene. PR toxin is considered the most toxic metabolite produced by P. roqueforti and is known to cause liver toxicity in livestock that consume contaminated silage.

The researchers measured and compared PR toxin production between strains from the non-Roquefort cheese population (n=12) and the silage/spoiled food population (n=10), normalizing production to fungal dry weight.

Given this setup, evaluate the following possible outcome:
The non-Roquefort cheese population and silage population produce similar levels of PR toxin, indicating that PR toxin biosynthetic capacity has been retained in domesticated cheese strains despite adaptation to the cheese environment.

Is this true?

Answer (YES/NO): NO